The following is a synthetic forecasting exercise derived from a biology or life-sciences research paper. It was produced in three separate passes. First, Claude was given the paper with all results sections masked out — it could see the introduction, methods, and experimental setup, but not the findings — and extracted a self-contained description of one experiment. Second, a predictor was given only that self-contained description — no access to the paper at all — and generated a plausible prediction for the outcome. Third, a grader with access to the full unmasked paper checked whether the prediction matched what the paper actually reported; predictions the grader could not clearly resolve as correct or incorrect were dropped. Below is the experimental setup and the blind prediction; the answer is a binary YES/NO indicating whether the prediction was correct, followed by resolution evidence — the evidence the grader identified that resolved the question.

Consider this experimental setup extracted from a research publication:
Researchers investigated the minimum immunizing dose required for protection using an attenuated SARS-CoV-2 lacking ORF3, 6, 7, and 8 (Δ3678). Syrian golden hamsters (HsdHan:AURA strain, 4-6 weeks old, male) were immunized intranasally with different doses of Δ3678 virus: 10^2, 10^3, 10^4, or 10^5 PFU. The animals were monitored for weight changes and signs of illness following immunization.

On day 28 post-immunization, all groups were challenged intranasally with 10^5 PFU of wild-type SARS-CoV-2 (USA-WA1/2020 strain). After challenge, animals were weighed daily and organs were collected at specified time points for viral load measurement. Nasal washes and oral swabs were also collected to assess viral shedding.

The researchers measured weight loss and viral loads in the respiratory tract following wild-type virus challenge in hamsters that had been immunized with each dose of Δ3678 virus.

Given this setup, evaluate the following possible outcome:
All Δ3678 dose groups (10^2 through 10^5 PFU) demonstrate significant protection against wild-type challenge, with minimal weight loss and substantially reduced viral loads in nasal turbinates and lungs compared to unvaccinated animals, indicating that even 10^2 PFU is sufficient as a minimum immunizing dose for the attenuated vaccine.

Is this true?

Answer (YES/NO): YES